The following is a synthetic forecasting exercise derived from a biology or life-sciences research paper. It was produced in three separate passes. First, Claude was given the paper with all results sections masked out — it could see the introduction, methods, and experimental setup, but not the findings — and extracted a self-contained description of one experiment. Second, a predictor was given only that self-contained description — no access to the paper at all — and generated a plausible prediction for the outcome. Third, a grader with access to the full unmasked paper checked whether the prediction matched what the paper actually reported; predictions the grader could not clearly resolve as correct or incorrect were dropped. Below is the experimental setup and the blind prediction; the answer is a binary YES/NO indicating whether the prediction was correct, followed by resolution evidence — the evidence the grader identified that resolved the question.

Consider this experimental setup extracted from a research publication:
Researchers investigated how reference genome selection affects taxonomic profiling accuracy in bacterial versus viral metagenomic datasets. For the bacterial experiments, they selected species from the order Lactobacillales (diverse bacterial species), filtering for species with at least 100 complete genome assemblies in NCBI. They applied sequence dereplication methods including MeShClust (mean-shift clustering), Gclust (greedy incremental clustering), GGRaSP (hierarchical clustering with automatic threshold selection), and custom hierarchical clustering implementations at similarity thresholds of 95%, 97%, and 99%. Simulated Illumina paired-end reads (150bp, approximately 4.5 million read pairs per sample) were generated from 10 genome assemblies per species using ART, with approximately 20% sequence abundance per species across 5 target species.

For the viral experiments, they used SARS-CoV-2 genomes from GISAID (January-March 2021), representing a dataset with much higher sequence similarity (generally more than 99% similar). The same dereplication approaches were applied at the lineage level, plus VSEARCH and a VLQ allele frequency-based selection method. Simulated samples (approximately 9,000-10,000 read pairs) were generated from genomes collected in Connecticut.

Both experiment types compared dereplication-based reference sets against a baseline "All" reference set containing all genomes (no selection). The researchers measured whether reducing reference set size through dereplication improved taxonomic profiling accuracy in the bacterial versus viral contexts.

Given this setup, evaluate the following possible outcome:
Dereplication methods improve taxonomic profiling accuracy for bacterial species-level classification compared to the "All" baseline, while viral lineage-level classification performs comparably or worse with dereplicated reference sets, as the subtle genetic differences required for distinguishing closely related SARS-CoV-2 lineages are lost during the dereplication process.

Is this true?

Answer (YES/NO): NO